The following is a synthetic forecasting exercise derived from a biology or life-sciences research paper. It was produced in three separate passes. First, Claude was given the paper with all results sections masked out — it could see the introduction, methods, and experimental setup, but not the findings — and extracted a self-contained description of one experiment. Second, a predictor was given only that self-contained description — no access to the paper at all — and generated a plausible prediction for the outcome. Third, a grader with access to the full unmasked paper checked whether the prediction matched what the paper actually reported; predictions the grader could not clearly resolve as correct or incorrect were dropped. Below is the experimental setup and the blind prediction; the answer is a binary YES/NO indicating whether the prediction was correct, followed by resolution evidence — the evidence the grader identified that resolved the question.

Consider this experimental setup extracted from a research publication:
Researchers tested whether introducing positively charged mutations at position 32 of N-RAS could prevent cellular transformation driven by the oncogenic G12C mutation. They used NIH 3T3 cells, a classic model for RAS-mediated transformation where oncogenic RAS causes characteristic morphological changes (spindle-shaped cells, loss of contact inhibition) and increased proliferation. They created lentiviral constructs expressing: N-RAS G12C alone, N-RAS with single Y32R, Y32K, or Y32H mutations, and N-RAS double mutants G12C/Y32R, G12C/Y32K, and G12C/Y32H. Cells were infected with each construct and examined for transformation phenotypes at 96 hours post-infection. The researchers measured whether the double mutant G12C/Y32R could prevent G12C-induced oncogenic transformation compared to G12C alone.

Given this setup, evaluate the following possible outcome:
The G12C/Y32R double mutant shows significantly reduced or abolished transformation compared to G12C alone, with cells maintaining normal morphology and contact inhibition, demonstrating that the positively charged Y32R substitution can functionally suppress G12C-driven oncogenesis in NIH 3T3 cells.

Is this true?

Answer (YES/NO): YES